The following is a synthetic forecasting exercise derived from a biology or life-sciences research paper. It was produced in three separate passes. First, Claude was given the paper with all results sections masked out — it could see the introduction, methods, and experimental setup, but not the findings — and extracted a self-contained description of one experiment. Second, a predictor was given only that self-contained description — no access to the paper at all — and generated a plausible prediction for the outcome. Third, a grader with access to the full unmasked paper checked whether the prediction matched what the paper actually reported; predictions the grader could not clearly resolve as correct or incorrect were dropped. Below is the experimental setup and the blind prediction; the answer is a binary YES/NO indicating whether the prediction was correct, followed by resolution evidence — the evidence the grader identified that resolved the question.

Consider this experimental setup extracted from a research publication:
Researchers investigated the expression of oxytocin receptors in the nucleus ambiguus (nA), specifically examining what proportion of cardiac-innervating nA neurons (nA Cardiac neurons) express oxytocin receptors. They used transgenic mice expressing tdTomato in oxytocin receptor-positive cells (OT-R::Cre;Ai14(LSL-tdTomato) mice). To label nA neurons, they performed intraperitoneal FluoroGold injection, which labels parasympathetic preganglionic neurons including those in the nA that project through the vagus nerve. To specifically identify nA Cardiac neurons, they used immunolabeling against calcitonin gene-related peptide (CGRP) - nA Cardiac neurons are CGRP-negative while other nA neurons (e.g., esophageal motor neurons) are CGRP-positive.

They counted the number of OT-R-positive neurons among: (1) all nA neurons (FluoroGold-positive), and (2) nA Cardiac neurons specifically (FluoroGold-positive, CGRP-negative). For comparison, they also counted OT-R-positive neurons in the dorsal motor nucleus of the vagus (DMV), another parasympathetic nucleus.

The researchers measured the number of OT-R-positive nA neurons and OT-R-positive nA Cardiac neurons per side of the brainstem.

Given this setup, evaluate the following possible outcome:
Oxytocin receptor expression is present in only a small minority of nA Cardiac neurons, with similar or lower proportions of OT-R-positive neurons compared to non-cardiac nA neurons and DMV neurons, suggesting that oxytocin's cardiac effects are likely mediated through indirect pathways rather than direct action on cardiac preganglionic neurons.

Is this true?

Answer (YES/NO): YES